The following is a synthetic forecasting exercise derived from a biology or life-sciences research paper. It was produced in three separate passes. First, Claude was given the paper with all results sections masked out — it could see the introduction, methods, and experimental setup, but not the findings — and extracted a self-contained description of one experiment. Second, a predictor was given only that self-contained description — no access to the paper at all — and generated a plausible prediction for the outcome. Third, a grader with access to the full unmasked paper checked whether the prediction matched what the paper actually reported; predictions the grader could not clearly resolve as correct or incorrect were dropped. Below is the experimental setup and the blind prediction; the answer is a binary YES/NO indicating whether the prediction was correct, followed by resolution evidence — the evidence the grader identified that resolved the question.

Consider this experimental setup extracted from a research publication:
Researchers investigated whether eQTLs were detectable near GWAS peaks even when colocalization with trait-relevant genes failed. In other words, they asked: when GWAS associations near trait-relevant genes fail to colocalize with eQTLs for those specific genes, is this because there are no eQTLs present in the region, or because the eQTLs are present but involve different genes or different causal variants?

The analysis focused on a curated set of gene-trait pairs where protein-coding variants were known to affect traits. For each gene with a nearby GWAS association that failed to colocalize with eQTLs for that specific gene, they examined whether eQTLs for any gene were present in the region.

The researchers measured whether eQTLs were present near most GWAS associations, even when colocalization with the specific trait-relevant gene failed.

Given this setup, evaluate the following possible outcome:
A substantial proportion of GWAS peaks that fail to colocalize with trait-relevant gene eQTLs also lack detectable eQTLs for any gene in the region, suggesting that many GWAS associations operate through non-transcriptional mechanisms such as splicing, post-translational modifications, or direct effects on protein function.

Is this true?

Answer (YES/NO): NO